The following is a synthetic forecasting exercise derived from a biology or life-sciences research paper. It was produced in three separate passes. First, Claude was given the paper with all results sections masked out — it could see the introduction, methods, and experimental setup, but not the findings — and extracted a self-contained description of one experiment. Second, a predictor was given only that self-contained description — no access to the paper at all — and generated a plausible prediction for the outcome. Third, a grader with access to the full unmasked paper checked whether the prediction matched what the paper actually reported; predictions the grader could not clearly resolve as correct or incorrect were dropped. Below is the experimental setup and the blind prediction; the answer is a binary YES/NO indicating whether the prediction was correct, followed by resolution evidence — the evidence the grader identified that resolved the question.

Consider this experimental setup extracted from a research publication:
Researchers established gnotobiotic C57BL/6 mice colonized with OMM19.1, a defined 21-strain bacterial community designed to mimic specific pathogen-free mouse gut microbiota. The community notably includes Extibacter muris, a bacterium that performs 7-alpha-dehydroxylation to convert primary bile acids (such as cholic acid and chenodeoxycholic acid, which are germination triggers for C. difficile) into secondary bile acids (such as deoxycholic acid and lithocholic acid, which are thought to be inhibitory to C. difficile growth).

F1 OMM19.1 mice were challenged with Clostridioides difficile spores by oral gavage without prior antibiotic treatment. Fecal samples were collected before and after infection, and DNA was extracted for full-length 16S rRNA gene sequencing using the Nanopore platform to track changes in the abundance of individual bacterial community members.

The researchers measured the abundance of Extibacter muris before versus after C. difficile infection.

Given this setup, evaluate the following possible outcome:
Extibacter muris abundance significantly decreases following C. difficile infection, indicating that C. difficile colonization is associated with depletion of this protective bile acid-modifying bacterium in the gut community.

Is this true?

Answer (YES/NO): YES